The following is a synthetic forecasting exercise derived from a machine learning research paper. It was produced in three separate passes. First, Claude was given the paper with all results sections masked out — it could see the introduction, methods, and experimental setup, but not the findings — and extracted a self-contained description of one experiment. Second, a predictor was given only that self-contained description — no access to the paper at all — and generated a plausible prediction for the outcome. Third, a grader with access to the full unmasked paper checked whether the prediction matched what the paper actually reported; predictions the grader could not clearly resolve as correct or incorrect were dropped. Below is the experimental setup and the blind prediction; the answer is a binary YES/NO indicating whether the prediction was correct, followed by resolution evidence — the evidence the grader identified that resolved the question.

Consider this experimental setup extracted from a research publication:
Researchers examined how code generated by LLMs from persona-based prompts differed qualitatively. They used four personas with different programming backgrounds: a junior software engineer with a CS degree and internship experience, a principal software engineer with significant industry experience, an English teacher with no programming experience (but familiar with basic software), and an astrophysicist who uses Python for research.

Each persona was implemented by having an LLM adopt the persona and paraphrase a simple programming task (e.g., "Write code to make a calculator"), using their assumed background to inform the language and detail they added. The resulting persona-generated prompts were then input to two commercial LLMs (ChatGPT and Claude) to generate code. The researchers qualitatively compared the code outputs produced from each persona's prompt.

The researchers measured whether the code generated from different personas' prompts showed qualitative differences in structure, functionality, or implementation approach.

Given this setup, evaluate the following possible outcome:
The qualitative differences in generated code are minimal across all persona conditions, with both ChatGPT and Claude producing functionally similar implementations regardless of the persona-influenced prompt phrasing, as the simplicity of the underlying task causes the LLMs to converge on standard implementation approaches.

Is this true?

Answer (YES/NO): NO